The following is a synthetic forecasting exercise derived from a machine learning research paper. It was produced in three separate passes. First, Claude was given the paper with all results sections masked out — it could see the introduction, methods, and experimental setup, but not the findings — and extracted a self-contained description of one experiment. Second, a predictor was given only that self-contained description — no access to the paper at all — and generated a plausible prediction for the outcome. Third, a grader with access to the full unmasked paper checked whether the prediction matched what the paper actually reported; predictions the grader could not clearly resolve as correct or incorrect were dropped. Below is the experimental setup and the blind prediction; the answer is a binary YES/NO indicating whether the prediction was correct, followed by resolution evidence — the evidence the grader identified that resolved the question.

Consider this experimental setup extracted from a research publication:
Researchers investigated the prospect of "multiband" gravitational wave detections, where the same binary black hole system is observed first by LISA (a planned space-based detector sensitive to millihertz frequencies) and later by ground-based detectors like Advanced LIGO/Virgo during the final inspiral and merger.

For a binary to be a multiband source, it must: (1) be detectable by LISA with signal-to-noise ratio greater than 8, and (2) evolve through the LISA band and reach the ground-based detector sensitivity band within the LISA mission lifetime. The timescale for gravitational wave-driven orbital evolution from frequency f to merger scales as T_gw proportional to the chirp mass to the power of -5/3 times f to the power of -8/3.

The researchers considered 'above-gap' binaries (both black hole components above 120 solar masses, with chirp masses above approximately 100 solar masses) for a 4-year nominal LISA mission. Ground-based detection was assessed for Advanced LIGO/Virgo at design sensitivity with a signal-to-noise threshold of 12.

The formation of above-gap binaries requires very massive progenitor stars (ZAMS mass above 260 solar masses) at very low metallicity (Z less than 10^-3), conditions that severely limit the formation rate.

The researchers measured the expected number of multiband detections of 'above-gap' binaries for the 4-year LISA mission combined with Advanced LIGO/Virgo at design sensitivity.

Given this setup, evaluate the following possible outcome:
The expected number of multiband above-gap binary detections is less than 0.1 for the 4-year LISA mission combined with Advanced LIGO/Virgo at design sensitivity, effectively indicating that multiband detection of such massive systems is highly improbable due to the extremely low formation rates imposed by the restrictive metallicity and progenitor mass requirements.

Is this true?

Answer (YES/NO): NO